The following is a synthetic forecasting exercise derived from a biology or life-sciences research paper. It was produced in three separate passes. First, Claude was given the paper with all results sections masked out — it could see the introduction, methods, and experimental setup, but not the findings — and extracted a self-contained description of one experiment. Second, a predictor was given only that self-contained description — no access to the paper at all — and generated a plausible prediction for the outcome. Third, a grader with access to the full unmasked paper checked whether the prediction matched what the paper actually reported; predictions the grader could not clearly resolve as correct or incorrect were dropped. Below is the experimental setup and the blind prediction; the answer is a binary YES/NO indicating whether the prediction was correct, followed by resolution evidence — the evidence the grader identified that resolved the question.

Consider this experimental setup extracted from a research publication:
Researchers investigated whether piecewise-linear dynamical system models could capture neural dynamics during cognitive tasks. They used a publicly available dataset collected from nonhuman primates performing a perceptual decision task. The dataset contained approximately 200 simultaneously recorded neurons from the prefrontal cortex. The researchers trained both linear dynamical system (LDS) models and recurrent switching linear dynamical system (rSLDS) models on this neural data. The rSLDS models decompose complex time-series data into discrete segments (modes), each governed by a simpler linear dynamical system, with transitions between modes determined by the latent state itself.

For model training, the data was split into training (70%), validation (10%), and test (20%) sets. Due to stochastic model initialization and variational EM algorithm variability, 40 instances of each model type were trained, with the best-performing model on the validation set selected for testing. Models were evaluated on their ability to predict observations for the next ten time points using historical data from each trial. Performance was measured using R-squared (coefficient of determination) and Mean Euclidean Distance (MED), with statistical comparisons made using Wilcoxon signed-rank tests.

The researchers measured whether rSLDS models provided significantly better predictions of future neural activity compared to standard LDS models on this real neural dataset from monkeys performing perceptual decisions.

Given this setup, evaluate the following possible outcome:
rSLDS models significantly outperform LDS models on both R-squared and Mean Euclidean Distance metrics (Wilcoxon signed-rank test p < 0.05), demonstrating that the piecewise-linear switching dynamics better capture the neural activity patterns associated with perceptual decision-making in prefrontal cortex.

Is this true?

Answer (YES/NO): NO